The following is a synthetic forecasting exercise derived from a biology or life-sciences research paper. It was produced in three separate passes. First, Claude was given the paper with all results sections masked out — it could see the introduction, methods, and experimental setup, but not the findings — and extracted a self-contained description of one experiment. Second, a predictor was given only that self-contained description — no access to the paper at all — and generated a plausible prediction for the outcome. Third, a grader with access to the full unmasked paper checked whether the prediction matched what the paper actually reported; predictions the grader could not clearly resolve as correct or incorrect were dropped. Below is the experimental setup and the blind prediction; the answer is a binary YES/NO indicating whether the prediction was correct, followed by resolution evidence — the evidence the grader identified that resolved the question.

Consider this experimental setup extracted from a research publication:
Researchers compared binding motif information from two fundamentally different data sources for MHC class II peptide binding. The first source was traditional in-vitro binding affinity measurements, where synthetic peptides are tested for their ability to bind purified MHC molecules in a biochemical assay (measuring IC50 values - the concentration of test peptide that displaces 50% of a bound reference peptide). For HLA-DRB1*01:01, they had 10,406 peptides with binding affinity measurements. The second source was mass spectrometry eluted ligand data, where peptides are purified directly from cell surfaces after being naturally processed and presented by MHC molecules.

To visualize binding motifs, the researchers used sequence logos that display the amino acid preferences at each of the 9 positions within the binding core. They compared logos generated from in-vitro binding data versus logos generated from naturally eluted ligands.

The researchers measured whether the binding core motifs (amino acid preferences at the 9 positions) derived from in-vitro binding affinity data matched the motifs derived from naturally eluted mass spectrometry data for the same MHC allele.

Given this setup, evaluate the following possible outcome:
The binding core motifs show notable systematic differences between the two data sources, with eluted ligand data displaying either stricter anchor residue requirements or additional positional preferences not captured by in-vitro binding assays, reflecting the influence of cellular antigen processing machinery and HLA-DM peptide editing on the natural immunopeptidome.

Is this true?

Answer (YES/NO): NO